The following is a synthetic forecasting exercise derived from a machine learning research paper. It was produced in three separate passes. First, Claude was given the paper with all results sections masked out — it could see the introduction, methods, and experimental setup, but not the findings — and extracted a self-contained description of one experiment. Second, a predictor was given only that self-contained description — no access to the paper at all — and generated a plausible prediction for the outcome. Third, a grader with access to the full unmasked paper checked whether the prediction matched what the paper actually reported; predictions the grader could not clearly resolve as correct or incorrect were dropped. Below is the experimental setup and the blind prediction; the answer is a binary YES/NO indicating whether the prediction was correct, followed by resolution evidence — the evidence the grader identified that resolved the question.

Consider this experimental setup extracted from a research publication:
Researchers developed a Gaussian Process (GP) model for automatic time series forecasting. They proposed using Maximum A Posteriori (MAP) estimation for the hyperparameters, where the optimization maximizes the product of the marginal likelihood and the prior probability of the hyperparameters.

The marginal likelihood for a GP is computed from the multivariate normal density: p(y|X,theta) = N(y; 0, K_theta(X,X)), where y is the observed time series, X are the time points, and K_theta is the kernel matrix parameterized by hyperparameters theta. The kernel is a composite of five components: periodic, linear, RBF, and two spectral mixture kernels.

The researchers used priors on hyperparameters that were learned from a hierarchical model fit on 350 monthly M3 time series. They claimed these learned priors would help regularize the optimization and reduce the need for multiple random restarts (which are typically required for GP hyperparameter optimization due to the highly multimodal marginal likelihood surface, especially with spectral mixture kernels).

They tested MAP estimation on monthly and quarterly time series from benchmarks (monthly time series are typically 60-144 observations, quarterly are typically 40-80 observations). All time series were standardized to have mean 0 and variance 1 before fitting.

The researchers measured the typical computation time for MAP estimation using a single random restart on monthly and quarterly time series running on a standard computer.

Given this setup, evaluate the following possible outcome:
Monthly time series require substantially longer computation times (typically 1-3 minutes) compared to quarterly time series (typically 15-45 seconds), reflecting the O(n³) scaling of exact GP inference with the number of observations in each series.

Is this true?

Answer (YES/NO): NO